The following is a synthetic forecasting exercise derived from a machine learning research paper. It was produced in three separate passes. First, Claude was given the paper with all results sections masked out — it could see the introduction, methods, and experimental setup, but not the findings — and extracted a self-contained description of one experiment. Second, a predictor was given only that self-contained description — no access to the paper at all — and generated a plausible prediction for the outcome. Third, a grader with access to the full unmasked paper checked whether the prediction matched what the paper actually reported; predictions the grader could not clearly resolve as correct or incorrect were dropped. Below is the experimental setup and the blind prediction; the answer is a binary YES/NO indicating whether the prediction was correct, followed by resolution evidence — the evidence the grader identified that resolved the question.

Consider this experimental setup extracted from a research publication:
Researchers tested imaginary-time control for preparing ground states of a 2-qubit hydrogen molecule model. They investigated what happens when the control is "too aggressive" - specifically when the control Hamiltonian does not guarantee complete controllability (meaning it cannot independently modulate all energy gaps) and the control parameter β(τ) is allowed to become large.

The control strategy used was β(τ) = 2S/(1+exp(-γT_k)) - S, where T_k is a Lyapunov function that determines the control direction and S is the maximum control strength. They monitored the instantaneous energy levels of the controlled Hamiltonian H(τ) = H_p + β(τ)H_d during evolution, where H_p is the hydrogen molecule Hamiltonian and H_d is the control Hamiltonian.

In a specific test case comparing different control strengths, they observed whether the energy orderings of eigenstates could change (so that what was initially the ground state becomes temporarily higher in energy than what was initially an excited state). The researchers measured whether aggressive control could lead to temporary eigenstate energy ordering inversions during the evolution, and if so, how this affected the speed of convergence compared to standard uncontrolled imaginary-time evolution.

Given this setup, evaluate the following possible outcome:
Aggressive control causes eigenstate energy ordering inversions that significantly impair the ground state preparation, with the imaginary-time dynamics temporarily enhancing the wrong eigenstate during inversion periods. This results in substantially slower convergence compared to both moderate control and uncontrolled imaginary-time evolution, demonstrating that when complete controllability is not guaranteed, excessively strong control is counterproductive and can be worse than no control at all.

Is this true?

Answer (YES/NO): YES